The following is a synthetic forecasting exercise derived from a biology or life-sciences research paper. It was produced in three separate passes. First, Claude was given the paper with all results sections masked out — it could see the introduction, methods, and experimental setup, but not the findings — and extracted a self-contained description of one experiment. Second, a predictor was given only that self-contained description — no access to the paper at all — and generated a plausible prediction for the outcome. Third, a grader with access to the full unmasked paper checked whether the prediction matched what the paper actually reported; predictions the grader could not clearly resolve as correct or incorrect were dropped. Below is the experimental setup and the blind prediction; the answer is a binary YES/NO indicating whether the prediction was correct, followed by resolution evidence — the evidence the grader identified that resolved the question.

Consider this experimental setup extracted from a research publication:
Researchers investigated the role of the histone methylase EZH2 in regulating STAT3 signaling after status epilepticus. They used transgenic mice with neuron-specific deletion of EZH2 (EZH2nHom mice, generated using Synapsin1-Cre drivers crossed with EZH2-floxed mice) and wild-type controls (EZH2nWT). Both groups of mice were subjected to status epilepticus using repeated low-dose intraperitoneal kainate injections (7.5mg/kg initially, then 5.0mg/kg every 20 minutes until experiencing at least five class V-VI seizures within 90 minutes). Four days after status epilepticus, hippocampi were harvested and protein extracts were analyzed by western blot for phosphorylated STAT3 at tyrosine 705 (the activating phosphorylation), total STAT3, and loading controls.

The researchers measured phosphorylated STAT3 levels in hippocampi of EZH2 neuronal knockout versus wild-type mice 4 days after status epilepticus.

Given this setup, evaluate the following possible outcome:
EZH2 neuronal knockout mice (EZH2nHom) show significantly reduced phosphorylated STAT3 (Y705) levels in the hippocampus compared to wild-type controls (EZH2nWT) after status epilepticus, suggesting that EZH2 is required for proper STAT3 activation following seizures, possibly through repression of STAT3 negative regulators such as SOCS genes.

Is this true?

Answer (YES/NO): NO